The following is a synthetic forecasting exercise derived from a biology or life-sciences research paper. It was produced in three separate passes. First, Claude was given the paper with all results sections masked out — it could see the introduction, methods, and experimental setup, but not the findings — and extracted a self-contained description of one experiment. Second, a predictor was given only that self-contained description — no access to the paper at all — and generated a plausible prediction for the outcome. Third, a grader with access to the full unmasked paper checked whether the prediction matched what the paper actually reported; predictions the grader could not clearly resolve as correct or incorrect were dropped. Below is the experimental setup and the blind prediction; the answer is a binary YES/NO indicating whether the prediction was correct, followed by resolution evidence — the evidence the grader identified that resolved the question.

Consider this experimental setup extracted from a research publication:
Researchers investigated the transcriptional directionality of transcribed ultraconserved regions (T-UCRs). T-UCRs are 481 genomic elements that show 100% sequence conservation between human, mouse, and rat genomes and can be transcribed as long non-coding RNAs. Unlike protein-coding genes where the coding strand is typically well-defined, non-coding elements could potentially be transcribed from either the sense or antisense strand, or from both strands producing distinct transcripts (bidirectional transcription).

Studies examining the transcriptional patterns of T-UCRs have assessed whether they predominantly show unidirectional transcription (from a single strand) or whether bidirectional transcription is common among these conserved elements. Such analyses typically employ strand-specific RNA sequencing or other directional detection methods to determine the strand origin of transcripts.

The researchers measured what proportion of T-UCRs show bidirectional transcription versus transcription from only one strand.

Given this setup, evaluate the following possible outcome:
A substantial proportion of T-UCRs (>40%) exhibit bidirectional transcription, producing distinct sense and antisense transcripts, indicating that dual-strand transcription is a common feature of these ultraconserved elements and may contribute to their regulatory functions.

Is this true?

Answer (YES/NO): NO